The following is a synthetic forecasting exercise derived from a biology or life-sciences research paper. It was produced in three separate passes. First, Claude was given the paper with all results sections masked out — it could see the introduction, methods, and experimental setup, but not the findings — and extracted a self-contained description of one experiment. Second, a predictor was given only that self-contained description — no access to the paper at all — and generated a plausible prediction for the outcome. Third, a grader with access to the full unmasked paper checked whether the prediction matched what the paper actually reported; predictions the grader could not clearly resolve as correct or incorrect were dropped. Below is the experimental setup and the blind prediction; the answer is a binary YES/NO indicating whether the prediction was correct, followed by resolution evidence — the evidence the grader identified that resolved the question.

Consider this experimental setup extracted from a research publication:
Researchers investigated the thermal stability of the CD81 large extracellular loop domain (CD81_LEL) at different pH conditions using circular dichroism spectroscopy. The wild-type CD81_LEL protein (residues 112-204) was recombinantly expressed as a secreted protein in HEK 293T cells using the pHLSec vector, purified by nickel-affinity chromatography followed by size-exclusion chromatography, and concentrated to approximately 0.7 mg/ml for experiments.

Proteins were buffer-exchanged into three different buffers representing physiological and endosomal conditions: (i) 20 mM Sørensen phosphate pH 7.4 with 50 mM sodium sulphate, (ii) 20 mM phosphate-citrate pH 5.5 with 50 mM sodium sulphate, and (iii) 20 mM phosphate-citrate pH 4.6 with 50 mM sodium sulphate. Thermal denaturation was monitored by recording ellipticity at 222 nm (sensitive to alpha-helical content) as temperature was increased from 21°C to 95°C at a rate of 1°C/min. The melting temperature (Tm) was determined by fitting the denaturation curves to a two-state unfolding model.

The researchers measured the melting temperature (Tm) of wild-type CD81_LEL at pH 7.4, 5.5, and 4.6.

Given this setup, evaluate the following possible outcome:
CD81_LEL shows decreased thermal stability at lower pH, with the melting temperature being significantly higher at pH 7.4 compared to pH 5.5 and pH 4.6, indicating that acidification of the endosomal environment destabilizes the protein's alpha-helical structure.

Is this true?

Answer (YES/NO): NO